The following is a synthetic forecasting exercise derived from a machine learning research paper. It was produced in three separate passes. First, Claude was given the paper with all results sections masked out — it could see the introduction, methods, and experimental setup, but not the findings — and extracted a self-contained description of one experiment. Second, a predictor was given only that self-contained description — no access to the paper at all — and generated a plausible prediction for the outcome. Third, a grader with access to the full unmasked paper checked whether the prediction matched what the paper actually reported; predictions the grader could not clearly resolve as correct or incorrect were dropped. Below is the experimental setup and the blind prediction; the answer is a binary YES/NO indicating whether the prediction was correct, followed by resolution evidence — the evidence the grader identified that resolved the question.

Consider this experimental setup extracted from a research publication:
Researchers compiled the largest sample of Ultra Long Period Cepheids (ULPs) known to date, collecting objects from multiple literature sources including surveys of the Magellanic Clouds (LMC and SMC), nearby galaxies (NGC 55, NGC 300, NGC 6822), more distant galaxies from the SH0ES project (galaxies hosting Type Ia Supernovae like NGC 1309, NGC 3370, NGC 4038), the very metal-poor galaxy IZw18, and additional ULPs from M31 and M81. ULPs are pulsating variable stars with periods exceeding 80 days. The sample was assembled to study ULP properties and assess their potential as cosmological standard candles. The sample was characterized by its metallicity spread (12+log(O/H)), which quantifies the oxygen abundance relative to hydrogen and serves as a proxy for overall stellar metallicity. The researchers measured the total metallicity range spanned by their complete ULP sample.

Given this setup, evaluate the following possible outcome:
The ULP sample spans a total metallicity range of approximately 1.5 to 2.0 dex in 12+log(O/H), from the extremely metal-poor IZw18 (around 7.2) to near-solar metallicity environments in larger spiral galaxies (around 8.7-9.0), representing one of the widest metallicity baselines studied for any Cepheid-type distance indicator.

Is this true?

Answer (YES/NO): NO